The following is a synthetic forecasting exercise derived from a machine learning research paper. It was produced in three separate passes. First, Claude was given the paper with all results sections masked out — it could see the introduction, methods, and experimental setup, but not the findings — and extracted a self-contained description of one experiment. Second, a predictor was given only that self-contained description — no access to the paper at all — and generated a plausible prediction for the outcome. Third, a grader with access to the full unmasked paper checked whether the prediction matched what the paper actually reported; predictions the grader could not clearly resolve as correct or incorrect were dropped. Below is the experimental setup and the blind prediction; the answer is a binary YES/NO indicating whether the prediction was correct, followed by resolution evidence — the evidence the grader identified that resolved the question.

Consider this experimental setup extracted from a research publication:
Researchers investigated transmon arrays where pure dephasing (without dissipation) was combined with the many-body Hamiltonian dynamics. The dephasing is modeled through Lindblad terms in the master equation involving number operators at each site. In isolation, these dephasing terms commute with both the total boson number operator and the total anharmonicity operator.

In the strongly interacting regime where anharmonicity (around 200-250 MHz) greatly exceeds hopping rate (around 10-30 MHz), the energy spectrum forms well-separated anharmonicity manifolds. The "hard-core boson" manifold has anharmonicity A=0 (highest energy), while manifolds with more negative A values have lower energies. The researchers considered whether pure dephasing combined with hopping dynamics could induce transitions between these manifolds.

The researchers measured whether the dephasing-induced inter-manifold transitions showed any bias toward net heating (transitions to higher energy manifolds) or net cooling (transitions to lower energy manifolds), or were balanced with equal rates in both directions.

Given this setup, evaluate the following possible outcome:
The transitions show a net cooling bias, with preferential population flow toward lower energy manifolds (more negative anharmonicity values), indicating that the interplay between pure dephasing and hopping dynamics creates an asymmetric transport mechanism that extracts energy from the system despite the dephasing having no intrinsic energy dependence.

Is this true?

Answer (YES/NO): NO